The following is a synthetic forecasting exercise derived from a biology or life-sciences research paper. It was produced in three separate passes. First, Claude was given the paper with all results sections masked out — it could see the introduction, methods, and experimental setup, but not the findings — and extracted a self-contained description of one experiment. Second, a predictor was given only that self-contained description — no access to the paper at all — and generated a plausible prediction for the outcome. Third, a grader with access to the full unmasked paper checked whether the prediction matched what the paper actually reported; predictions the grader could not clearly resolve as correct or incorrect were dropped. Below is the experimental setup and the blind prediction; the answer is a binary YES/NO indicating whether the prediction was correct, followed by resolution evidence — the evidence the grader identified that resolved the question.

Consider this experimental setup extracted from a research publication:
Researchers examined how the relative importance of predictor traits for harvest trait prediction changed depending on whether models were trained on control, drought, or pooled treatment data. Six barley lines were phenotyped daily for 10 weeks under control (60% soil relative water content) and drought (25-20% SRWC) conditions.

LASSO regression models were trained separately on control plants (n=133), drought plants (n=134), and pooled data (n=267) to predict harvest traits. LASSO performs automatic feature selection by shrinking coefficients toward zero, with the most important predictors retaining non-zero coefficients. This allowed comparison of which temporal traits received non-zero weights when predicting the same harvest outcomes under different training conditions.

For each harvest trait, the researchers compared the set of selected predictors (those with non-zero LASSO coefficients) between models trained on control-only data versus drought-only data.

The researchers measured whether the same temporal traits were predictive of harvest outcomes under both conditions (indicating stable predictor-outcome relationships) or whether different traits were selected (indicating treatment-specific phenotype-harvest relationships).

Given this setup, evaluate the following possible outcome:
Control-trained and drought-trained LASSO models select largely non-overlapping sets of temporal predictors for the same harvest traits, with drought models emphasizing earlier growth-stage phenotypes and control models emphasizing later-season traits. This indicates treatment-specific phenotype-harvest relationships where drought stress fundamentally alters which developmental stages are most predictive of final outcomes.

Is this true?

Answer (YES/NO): NO